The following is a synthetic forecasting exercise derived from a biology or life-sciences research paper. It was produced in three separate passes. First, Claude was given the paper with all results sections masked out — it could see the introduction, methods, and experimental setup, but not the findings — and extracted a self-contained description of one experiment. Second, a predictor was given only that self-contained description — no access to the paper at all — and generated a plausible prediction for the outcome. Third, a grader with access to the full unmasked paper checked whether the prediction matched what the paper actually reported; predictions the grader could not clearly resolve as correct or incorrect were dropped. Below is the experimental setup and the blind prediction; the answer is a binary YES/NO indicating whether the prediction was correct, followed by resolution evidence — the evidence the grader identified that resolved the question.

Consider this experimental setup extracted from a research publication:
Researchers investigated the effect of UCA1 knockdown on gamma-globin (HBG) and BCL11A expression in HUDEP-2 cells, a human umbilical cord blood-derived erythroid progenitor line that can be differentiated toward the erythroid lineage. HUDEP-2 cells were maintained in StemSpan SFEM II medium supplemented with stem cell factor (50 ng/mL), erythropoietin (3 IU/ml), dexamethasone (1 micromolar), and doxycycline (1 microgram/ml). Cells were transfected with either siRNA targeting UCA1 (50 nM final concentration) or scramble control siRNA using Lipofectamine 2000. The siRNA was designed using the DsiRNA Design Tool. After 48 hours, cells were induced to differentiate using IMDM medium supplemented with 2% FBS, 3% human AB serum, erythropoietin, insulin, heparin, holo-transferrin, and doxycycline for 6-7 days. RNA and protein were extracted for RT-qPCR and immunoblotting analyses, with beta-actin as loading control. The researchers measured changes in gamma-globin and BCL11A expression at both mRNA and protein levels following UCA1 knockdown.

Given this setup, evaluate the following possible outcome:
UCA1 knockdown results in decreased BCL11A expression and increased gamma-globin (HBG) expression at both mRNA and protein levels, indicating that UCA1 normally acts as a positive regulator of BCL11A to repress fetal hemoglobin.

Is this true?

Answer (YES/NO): NO